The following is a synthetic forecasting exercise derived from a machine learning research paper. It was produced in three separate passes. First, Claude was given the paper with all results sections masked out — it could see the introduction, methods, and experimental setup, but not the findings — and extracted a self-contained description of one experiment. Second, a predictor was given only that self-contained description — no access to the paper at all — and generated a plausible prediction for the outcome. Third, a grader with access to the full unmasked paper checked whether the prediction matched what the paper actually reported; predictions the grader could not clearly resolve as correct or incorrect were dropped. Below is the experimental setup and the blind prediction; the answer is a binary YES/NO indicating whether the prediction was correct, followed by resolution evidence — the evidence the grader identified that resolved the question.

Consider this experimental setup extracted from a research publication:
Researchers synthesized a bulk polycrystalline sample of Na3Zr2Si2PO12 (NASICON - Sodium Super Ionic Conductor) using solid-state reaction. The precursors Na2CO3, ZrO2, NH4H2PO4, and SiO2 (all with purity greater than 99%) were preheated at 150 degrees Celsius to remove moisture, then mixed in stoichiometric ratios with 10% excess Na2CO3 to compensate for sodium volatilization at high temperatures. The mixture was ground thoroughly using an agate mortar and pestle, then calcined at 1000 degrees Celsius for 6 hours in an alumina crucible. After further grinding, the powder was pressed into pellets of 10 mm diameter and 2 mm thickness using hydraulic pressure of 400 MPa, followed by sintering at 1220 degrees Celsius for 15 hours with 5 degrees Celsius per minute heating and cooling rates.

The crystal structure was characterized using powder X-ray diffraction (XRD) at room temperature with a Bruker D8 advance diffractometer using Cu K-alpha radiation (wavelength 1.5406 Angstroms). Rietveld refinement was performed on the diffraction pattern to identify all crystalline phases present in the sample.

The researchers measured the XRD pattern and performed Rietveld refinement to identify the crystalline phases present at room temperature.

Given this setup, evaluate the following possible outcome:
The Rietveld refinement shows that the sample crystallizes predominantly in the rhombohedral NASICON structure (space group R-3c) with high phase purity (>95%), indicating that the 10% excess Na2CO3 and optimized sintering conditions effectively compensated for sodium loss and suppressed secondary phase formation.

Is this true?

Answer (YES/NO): NO